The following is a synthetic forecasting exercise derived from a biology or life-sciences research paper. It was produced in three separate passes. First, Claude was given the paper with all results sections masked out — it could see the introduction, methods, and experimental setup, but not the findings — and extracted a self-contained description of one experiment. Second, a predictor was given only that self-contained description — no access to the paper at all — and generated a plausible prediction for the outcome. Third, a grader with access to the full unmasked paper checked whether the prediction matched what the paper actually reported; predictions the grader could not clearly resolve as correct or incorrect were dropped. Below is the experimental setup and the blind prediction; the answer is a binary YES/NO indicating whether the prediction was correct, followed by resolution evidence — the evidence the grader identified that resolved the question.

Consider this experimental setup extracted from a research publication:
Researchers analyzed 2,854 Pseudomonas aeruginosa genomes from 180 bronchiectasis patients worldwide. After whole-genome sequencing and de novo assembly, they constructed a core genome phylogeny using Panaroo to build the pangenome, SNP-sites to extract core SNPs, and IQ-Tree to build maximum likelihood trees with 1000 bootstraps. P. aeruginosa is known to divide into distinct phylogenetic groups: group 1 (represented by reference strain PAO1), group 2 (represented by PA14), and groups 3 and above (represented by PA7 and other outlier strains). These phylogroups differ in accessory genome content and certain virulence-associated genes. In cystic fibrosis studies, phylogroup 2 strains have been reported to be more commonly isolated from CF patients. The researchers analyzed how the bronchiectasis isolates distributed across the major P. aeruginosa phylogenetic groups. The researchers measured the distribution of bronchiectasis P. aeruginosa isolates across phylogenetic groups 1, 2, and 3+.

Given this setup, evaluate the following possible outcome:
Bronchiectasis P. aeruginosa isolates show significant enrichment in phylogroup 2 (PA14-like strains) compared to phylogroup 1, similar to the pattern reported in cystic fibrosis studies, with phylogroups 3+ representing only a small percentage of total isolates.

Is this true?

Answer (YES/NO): NO